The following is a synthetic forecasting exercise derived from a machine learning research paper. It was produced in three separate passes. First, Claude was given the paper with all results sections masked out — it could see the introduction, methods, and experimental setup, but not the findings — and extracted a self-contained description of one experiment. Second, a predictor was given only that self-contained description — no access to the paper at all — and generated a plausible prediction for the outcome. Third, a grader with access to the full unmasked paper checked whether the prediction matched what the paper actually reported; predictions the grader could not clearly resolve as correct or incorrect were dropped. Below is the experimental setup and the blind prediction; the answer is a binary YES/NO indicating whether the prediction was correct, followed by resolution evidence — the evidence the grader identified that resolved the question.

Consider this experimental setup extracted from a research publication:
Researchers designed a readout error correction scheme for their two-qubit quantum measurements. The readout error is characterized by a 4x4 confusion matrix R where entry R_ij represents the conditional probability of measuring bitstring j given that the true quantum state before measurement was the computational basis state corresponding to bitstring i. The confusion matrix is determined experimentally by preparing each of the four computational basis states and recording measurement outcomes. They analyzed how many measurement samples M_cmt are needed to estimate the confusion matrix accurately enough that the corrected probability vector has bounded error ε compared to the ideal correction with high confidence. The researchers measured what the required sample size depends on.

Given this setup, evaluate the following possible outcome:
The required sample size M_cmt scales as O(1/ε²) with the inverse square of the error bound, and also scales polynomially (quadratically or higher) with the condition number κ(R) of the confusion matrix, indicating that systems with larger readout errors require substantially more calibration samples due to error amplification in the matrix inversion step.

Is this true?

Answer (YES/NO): NO